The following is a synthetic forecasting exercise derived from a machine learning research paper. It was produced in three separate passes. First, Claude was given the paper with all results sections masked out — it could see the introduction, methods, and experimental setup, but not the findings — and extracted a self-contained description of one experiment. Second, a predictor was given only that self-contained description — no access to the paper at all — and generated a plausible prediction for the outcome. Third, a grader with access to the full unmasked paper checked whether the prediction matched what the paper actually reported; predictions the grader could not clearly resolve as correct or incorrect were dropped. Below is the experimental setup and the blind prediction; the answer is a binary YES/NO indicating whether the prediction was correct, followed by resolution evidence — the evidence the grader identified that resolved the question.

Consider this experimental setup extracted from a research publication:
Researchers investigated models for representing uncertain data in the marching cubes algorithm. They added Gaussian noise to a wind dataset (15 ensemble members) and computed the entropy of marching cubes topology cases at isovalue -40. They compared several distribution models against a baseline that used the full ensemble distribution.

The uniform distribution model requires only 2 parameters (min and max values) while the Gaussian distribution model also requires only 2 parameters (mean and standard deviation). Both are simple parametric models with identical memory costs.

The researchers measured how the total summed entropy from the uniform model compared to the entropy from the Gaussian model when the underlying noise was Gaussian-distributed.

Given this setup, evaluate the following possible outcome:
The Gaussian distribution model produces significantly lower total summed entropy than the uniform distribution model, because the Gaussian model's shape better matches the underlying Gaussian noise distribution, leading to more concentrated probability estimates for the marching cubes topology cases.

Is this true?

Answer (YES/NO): YES